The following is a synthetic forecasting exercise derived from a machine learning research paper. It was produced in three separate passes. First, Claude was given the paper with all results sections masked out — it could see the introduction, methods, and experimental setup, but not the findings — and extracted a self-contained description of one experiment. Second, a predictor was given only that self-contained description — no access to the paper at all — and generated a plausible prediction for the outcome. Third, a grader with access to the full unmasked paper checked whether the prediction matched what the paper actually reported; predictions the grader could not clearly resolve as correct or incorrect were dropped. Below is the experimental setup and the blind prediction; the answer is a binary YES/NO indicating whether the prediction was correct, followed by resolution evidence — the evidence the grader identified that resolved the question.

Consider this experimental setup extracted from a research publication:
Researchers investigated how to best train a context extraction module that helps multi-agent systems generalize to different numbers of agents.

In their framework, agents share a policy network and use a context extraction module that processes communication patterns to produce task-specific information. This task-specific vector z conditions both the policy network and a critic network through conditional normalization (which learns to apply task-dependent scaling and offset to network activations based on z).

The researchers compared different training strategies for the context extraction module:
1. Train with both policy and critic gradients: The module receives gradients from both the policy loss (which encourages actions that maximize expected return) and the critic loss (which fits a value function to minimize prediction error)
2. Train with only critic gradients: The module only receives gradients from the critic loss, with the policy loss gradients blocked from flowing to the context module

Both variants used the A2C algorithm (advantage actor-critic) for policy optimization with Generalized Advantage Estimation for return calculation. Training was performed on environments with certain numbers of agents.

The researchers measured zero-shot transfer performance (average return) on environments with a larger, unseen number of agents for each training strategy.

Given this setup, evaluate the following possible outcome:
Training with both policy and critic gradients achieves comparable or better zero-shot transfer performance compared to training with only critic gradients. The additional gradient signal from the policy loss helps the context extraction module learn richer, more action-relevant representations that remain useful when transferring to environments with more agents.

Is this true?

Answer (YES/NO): NO